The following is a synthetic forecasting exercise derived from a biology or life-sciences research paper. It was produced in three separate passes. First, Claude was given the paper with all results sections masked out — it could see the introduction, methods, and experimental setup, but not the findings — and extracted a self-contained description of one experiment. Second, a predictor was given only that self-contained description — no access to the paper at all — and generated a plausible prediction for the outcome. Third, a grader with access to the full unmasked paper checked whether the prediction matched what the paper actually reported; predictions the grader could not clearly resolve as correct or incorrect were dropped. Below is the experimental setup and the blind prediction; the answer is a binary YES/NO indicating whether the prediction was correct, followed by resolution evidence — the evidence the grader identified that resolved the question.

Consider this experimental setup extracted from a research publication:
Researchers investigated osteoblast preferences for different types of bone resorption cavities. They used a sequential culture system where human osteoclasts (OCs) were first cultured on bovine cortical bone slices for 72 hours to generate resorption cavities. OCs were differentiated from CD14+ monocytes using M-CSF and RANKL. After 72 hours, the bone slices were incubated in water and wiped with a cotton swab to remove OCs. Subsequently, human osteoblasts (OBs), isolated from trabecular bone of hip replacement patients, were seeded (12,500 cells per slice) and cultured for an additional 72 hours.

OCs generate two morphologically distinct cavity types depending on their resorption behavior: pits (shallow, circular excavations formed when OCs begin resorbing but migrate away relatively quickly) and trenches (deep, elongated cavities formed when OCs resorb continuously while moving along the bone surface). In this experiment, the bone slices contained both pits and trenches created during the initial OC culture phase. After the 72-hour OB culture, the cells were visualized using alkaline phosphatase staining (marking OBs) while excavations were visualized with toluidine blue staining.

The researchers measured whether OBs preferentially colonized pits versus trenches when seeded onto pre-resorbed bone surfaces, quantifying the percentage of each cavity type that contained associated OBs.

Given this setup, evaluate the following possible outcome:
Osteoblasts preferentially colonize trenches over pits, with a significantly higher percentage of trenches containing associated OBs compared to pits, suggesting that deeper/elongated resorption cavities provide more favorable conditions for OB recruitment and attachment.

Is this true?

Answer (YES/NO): NO